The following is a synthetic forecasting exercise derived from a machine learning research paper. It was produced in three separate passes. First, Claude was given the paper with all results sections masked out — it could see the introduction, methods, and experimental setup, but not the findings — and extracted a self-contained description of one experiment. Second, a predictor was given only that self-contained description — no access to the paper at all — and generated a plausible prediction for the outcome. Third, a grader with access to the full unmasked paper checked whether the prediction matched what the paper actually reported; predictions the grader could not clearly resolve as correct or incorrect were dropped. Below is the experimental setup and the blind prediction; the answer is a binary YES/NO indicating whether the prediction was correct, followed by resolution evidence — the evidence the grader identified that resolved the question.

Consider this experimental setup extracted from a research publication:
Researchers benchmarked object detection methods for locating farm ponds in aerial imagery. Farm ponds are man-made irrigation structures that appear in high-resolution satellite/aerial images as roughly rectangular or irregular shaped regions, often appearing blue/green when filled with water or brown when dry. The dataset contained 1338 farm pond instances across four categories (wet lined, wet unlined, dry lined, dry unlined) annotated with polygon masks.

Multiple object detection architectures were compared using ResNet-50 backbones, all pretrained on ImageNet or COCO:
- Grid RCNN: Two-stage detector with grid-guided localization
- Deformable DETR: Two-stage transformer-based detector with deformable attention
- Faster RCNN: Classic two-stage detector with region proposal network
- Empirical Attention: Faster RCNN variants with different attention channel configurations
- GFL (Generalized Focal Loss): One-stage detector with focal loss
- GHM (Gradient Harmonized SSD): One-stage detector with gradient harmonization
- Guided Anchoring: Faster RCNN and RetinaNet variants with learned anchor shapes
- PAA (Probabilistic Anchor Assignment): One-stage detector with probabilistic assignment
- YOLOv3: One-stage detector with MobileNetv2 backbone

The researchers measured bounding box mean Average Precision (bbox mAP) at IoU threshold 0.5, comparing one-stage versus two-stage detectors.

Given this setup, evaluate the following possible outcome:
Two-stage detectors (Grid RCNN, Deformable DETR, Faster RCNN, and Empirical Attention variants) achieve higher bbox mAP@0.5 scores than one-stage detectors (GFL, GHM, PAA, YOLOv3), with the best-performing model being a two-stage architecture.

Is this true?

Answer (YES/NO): NO